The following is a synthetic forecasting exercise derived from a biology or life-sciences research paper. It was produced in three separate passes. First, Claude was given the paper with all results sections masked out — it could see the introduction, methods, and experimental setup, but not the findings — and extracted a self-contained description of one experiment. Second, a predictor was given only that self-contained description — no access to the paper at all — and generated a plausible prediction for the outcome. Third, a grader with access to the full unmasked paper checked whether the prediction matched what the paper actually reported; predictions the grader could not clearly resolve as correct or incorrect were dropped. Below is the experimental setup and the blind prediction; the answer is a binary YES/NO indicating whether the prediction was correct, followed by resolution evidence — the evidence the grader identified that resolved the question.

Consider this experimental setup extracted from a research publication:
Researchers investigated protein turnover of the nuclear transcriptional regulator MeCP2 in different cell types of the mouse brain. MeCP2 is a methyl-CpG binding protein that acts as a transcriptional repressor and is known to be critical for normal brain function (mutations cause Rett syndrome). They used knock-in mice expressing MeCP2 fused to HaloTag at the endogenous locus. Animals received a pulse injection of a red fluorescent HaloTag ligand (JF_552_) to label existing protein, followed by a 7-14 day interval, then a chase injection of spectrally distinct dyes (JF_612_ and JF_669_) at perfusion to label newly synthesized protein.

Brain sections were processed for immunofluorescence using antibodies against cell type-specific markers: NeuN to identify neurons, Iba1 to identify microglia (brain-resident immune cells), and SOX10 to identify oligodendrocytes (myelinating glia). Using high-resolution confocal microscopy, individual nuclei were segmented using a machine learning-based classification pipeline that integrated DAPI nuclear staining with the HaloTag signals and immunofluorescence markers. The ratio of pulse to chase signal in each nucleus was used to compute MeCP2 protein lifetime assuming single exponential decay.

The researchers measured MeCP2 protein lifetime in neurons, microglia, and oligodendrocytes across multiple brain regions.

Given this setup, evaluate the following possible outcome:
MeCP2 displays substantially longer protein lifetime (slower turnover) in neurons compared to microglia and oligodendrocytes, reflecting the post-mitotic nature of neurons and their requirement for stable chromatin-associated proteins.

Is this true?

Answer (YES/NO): NO